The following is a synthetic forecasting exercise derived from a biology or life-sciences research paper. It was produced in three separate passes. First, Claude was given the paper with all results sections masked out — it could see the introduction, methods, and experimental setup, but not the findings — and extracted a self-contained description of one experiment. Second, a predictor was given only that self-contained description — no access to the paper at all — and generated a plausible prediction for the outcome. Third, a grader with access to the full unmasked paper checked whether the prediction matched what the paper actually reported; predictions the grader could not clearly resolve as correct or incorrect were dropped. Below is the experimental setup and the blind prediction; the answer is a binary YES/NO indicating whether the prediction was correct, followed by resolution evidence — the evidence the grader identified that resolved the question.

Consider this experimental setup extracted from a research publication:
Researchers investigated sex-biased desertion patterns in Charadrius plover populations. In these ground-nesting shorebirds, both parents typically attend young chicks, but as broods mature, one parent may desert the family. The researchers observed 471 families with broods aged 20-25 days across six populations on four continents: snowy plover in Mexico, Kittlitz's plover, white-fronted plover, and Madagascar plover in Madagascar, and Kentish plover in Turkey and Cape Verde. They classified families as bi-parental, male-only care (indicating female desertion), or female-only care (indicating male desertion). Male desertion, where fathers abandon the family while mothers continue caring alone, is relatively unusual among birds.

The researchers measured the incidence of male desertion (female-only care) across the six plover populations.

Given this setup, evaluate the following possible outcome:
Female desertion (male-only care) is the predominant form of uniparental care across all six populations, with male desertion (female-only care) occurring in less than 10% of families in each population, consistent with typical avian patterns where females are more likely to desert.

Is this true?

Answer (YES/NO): NO